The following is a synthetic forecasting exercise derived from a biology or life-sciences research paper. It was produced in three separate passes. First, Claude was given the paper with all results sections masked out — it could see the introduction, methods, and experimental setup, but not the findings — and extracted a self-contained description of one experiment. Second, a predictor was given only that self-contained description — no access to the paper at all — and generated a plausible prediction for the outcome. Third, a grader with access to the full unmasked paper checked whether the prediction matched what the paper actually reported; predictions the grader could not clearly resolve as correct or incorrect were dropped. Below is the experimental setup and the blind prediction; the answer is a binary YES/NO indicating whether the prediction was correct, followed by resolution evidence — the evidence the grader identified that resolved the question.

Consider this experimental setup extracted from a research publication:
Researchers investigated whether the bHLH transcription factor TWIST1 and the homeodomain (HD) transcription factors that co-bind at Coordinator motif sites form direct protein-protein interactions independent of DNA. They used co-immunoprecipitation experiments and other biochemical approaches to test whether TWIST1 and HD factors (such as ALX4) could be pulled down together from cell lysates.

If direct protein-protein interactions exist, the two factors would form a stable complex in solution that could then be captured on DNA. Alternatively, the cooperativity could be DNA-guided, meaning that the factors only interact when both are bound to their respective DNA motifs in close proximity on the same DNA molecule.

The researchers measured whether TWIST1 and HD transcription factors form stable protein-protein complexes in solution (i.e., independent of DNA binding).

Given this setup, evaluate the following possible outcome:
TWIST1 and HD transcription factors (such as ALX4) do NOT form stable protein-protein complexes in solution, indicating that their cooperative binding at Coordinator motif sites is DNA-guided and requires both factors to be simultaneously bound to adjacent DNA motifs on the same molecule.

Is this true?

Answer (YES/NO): YES